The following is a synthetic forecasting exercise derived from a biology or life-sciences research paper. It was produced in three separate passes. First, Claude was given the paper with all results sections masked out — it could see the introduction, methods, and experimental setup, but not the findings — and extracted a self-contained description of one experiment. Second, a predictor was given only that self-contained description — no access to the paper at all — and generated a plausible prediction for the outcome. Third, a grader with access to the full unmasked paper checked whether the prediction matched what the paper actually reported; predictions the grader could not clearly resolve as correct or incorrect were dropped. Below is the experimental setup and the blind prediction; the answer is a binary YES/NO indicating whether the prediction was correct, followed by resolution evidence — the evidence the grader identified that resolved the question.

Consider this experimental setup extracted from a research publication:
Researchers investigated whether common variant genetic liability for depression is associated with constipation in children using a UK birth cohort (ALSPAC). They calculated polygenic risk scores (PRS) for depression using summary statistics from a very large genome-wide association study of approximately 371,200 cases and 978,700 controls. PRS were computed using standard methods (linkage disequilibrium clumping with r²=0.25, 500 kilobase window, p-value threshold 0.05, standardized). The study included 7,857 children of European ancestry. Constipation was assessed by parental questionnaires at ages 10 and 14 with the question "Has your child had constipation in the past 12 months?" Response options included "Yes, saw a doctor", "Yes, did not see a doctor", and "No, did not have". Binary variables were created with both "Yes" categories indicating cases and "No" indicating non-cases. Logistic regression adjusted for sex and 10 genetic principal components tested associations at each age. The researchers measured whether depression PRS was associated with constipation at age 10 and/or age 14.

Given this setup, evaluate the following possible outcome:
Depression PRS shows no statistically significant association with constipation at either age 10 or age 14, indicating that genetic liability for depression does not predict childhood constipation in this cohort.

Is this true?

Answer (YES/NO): YES